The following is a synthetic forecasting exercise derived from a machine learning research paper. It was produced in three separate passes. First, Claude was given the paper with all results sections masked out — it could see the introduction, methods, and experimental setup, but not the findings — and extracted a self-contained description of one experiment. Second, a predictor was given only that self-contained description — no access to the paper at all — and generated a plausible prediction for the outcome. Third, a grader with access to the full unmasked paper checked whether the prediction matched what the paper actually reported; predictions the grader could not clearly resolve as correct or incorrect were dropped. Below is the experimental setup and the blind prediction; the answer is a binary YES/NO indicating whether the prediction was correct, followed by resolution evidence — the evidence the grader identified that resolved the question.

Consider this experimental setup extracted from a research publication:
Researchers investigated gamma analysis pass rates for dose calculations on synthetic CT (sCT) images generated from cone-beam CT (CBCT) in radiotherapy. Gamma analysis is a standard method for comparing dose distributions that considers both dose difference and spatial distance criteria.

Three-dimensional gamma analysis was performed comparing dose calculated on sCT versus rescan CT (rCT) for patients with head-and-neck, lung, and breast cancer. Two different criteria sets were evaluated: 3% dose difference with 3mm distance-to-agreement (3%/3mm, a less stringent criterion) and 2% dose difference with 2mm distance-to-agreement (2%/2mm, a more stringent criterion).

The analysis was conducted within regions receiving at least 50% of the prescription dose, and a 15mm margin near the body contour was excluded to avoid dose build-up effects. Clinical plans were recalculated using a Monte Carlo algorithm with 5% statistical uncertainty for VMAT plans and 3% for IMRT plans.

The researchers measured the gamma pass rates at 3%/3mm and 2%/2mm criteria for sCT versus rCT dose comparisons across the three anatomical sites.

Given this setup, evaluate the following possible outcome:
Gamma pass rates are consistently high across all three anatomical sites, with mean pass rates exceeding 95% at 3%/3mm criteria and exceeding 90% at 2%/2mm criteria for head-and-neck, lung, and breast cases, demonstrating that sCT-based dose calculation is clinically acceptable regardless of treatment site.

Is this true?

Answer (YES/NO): NO